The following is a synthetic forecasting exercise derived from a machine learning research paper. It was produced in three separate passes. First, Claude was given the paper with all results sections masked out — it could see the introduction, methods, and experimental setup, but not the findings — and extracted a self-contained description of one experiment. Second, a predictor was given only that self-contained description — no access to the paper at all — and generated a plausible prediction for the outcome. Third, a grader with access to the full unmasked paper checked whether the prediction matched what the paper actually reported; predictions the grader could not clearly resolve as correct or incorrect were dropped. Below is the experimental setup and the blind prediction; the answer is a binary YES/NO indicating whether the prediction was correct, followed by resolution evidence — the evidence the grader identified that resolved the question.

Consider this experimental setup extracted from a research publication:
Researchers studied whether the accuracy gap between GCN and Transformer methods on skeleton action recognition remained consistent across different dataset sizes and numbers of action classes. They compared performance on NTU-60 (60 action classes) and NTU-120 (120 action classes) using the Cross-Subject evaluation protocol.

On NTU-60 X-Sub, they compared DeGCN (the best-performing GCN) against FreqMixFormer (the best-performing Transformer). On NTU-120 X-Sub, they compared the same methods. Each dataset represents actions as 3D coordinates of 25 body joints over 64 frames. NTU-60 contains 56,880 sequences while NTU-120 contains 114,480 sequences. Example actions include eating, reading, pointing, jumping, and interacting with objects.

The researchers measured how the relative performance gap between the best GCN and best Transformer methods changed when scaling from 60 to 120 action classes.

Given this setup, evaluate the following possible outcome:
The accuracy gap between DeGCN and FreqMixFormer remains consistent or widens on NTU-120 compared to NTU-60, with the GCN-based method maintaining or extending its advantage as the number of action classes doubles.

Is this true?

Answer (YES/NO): YES